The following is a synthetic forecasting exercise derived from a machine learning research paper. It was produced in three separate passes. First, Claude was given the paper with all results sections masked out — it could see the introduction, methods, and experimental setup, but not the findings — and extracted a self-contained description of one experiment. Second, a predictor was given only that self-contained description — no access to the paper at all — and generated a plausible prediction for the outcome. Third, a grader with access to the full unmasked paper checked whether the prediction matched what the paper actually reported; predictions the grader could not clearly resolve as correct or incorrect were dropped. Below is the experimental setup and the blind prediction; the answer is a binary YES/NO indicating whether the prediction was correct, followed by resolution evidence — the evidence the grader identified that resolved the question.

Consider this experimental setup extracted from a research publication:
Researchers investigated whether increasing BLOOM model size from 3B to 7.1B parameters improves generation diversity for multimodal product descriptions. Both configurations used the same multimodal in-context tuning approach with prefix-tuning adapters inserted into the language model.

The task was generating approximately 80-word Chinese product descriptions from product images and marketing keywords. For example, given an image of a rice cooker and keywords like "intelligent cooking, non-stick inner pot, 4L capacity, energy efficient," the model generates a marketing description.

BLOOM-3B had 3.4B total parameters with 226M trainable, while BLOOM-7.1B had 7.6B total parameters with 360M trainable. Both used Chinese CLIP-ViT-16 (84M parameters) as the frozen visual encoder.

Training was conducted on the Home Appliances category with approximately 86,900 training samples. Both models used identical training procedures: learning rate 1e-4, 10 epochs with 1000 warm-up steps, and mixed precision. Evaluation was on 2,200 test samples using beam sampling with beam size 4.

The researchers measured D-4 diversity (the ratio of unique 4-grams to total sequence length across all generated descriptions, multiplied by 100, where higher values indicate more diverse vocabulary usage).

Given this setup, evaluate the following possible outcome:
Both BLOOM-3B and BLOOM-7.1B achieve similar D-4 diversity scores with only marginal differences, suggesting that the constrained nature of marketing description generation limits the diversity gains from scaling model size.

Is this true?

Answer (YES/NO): YES